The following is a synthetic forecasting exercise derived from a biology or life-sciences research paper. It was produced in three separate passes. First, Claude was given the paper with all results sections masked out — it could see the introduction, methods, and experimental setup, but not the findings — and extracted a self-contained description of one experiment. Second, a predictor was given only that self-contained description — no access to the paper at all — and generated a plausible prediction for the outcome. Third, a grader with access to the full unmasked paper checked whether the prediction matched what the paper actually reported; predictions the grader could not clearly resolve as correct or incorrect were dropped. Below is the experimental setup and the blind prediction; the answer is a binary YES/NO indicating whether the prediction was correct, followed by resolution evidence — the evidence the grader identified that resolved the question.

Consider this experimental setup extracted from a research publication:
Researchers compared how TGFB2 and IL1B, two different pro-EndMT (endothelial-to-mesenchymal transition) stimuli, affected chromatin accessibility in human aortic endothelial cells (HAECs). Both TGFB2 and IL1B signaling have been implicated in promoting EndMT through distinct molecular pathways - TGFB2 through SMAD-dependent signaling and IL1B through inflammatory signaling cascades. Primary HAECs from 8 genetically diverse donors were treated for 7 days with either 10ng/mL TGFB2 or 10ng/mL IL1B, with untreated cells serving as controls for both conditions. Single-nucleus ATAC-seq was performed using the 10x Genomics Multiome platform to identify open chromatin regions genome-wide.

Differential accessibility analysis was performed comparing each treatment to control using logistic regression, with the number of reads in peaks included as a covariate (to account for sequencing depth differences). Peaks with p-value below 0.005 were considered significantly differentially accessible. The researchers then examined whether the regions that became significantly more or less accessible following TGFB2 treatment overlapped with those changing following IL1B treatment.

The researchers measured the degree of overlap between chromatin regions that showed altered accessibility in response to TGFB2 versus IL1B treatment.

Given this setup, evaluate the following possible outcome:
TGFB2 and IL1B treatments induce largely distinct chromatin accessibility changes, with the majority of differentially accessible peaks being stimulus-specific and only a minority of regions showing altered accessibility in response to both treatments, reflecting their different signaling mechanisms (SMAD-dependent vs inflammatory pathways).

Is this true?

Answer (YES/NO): YES